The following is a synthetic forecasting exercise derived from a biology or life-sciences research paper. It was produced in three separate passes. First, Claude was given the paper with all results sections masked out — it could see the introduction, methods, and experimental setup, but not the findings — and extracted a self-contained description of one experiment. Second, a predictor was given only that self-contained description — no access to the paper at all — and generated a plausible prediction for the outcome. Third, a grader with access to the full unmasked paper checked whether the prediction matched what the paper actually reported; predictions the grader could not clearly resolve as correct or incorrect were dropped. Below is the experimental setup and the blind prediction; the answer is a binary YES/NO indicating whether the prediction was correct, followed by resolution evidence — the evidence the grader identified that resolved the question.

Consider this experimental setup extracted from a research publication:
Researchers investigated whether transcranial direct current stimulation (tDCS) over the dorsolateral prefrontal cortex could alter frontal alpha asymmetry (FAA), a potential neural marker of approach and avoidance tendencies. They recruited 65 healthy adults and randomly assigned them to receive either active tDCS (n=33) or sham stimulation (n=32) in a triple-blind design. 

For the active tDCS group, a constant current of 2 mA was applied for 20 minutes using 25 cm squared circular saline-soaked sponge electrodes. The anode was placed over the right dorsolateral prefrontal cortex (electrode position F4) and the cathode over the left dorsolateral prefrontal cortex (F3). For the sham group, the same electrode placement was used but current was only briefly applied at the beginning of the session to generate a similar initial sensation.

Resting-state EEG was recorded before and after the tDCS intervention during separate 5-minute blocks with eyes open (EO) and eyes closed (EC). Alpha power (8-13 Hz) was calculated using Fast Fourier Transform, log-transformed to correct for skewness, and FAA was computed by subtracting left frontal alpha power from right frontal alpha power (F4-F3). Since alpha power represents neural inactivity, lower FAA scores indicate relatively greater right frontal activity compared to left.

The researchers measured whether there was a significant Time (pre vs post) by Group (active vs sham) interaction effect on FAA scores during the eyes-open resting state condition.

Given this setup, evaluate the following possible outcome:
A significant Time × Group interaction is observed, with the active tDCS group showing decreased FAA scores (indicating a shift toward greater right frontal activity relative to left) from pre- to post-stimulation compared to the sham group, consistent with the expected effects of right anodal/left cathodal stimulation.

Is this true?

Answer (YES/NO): NO